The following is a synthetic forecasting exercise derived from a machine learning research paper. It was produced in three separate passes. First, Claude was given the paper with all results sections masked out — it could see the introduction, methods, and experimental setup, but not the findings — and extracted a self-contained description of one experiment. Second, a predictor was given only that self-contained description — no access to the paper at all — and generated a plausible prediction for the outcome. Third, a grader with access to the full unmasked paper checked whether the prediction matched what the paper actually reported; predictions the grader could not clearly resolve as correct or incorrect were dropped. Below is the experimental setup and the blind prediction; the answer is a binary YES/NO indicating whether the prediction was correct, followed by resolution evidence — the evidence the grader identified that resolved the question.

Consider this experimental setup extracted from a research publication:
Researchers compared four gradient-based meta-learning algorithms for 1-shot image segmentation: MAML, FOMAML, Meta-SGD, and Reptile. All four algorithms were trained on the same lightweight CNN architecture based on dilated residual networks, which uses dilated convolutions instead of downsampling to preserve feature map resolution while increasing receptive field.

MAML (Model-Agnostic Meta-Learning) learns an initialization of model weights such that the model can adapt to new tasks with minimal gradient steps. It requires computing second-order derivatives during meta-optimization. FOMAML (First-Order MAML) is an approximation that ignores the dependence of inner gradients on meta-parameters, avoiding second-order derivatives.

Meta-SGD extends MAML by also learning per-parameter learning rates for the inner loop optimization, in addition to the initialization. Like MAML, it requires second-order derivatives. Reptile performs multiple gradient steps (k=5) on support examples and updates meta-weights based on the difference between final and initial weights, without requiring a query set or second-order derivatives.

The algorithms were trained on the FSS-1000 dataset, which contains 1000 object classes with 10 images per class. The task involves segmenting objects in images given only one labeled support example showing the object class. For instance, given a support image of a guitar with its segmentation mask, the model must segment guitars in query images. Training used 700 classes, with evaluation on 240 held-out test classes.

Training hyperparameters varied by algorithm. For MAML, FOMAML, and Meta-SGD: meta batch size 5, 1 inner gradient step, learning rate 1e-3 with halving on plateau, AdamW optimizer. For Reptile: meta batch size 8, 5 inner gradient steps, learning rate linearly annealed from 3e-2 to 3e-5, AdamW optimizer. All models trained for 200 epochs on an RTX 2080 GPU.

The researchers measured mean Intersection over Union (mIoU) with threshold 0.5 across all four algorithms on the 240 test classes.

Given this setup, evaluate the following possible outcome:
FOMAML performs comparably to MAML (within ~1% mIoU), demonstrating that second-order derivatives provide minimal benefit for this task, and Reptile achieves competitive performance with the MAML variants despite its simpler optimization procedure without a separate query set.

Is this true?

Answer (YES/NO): NO